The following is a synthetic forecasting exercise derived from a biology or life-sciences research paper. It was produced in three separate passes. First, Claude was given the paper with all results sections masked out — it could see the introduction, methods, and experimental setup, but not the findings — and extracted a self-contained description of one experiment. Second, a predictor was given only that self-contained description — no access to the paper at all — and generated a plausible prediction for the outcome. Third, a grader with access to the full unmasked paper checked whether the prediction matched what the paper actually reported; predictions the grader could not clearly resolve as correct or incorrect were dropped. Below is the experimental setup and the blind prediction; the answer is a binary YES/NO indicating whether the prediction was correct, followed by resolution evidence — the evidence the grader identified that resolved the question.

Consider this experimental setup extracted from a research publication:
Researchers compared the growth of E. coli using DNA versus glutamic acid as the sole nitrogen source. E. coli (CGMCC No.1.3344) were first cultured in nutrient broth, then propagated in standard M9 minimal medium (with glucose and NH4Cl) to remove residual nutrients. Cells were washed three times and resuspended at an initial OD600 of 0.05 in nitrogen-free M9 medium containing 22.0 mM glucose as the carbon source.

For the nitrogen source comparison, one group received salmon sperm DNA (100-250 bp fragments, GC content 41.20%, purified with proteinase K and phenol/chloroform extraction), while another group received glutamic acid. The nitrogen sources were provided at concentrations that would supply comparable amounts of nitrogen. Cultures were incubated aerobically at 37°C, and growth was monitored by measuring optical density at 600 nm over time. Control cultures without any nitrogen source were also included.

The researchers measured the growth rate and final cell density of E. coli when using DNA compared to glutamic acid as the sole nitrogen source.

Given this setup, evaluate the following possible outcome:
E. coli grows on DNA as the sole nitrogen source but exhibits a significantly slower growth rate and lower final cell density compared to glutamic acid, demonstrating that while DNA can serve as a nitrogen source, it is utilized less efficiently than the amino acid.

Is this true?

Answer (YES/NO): NO